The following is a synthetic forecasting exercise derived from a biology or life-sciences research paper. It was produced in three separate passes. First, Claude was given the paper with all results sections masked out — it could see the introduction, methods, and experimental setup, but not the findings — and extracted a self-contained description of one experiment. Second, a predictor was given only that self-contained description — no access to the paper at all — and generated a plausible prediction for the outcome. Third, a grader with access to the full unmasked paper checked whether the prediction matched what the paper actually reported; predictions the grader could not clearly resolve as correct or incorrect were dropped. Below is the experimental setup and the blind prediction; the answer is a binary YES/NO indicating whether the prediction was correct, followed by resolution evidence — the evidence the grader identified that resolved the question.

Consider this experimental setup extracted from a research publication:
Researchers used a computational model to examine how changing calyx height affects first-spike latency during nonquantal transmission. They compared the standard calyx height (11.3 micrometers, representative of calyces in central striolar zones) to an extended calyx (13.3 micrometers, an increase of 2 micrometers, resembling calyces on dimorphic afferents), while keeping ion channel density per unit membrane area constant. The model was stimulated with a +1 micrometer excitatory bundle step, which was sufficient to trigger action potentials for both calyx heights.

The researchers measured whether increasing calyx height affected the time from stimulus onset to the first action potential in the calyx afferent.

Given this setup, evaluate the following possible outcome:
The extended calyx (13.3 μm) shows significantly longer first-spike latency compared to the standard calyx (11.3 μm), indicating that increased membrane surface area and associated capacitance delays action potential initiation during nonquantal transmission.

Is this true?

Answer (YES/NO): NO